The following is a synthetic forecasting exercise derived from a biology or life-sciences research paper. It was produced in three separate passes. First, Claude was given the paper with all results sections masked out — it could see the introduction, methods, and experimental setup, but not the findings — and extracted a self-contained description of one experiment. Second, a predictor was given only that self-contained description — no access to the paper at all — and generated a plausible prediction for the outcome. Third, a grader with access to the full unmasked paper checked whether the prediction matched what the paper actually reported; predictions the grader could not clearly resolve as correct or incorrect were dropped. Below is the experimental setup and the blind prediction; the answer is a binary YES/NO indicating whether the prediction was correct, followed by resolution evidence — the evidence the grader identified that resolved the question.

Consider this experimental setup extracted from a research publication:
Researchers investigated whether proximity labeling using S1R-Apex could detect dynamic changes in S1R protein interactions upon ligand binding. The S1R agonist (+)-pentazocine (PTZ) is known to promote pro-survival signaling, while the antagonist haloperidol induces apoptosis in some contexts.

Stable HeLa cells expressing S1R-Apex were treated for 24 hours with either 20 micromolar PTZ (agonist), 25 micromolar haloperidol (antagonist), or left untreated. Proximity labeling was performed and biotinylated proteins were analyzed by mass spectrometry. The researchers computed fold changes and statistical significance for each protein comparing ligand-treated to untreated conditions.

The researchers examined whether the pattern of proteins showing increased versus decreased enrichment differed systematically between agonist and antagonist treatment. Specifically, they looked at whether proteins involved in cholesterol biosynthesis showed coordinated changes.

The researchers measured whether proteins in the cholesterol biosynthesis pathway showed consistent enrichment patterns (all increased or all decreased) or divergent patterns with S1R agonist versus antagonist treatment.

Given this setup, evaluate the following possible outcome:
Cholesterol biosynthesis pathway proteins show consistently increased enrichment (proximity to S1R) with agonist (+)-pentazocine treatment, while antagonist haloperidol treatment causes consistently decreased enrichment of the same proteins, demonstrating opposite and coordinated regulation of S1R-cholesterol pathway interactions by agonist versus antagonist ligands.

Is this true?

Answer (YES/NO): NO